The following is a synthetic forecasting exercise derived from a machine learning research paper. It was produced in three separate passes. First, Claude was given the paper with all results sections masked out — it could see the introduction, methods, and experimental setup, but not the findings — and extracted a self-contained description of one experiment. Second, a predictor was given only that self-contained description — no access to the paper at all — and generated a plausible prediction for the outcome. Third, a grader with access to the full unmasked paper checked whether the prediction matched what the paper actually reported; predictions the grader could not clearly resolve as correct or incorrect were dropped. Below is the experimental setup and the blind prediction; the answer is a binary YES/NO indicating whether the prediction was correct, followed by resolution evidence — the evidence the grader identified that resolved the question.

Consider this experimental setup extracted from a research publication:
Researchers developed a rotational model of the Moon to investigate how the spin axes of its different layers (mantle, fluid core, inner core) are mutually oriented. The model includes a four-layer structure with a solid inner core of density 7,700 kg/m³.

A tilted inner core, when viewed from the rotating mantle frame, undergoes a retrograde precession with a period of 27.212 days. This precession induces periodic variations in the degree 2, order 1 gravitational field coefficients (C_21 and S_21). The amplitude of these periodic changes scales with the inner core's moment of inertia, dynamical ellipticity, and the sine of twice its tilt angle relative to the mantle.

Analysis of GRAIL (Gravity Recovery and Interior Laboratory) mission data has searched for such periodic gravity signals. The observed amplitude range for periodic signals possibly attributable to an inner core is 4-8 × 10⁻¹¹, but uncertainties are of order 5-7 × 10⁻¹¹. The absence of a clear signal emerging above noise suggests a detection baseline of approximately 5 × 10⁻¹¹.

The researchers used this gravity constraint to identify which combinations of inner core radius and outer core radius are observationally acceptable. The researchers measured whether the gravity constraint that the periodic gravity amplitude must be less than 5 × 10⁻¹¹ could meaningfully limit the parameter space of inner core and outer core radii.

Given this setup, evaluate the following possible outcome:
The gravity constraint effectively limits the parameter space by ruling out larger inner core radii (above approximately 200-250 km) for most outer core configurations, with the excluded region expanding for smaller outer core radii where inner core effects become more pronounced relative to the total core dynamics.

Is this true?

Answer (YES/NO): NO